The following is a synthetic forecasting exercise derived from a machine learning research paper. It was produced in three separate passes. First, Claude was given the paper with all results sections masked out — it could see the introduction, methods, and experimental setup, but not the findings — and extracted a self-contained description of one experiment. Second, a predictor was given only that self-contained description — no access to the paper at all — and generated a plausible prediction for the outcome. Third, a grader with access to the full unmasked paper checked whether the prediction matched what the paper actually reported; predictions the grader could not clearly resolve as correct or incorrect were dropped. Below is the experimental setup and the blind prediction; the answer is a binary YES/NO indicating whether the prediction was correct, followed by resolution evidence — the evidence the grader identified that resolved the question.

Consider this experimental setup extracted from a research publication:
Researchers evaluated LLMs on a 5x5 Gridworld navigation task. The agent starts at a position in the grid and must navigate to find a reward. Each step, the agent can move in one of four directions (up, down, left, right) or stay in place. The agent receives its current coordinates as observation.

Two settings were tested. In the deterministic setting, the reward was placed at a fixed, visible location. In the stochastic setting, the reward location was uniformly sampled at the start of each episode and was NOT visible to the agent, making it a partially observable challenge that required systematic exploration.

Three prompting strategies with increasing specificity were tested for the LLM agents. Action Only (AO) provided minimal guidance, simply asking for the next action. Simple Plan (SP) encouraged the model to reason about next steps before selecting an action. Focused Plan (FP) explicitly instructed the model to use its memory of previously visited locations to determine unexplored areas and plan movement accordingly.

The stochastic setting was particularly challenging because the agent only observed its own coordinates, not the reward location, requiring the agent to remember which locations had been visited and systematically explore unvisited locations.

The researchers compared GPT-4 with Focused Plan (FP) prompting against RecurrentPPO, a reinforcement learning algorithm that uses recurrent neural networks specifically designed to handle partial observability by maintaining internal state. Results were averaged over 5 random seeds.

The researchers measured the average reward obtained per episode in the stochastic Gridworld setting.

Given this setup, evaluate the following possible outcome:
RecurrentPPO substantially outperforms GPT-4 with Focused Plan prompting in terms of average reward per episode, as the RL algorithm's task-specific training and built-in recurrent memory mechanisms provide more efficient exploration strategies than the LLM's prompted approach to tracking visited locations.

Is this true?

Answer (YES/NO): YES